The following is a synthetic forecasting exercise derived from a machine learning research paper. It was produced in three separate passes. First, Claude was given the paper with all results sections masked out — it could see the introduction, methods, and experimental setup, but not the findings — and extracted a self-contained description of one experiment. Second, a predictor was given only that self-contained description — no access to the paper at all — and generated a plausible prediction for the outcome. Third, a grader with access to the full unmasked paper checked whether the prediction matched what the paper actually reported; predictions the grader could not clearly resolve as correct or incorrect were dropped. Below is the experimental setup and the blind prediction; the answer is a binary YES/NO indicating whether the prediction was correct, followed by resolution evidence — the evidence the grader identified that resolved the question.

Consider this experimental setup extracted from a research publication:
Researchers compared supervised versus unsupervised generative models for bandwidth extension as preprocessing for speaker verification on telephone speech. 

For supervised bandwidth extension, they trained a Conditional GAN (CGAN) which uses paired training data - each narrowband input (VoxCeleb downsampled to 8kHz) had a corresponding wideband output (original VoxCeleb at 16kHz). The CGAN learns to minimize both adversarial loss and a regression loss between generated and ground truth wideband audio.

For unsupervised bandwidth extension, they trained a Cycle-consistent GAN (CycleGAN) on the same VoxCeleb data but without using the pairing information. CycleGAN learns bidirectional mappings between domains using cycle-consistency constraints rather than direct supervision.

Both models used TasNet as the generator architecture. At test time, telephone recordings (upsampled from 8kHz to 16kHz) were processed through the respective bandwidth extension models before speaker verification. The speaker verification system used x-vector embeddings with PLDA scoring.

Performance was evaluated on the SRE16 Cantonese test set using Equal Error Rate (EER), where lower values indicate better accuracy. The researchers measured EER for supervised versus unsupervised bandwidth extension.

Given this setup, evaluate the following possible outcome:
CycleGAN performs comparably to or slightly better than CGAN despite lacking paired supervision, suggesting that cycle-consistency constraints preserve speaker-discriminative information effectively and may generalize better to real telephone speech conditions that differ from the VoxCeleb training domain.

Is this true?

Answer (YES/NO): NO